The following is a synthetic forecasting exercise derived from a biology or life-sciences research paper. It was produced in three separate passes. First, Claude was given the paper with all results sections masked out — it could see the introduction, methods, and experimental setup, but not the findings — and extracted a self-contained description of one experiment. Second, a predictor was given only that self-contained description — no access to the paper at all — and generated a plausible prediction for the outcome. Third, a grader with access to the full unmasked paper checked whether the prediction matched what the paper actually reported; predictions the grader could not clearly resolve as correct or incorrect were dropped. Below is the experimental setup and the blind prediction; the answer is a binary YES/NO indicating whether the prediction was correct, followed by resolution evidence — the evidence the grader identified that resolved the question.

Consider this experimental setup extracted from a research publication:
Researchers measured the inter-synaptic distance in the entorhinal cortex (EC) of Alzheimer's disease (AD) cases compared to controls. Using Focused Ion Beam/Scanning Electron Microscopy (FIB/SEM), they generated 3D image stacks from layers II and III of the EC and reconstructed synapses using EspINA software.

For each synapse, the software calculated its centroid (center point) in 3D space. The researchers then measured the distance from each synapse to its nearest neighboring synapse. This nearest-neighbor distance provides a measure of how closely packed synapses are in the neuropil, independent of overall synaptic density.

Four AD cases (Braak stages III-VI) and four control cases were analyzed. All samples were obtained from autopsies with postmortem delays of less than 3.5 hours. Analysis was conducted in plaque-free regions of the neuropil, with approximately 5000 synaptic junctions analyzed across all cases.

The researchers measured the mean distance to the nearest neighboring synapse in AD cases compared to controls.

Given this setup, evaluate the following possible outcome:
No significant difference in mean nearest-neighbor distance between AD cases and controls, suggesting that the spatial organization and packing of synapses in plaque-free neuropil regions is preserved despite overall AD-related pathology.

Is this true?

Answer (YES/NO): YES